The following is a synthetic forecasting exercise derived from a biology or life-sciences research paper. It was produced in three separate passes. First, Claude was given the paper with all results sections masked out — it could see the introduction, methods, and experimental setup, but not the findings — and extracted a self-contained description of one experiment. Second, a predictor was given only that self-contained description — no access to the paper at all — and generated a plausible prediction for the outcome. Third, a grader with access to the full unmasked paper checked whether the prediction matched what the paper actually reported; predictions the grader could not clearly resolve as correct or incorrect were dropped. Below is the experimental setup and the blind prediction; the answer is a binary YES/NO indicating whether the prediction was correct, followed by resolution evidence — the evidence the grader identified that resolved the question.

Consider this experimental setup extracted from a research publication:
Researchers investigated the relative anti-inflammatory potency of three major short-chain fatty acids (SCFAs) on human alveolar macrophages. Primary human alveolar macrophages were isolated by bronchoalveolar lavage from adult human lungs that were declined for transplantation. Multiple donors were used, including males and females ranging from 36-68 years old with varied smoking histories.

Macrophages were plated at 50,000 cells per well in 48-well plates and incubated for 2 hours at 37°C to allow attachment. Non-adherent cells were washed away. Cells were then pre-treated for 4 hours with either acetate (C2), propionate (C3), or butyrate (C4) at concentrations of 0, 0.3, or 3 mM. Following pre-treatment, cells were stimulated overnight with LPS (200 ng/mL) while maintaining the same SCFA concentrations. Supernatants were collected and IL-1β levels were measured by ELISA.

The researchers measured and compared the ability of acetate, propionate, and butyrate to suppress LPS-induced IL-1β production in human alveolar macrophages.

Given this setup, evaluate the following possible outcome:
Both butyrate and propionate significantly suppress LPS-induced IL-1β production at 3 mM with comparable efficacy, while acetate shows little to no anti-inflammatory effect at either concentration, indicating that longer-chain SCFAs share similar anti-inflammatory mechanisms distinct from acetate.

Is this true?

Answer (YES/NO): NO